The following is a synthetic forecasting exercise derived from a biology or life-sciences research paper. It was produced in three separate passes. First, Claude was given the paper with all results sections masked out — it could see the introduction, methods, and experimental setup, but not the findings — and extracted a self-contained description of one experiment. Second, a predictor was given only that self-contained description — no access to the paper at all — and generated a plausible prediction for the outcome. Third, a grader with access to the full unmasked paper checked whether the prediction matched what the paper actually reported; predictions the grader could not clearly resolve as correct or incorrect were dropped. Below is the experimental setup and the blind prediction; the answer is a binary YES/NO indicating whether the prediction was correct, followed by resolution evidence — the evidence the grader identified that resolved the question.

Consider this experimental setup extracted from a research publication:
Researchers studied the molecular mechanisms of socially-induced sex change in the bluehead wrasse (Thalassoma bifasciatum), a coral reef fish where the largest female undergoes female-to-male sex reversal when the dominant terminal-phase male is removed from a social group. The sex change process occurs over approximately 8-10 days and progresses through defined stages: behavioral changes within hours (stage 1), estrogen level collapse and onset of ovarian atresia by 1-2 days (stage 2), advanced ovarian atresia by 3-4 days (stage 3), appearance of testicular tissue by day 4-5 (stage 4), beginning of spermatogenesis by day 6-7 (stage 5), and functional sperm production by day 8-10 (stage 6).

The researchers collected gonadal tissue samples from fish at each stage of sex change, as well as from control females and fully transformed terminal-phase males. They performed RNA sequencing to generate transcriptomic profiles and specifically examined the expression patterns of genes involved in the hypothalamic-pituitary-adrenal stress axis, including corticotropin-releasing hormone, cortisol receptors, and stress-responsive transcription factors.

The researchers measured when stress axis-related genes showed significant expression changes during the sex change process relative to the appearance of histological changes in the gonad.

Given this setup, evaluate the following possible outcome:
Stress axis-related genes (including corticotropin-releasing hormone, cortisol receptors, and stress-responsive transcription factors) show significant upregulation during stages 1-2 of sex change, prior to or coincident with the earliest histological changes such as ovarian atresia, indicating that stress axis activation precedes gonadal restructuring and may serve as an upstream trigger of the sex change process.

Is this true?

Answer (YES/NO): YES